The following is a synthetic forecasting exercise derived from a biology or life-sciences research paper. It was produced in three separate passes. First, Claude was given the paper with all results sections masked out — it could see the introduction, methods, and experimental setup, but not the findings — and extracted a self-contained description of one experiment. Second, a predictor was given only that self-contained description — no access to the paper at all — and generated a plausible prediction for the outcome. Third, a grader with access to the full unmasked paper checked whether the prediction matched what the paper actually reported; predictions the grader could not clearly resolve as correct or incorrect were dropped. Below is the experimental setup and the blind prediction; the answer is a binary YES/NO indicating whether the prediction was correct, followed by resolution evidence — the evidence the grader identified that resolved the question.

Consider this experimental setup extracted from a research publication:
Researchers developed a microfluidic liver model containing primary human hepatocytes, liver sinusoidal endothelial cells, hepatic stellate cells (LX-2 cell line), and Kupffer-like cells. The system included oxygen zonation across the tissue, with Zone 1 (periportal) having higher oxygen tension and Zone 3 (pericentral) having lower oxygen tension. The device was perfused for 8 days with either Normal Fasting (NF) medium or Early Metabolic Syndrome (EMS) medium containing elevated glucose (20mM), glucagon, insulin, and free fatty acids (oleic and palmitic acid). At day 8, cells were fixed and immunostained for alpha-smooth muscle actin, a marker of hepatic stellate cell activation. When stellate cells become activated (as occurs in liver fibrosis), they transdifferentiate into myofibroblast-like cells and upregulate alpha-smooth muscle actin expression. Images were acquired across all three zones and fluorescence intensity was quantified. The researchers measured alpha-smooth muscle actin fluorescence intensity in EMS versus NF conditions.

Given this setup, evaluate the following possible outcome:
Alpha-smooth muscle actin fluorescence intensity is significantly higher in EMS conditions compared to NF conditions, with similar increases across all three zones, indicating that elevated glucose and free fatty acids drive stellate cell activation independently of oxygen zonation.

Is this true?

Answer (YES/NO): NO